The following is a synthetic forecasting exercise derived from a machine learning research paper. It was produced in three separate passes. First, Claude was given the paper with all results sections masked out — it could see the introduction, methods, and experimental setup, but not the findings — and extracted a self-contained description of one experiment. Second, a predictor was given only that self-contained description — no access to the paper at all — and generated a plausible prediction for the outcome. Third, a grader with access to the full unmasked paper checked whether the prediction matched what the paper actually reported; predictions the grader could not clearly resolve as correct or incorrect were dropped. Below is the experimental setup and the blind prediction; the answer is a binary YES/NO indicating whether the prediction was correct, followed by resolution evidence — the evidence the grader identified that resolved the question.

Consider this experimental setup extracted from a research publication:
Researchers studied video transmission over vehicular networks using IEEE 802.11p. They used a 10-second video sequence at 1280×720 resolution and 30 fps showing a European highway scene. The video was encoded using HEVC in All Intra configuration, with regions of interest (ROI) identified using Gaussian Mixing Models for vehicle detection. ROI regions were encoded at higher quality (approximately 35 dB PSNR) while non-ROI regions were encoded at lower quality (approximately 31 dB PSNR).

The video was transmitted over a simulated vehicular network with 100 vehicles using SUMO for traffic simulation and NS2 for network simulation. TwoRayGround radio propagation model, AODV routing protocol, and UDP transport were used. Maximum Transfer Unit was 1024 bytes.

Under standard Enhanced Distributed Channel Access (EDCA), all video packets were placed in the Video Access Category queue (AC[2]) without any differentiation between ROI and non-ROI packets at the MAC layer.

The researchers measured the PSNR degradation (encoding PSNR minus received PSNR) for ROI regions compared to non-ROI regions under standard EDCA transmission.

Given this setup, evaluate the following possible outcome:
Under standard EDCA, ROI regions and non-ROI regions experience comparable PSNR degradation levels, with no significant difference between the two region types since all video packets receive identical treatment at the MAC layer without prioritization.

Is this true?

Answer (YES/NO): NO